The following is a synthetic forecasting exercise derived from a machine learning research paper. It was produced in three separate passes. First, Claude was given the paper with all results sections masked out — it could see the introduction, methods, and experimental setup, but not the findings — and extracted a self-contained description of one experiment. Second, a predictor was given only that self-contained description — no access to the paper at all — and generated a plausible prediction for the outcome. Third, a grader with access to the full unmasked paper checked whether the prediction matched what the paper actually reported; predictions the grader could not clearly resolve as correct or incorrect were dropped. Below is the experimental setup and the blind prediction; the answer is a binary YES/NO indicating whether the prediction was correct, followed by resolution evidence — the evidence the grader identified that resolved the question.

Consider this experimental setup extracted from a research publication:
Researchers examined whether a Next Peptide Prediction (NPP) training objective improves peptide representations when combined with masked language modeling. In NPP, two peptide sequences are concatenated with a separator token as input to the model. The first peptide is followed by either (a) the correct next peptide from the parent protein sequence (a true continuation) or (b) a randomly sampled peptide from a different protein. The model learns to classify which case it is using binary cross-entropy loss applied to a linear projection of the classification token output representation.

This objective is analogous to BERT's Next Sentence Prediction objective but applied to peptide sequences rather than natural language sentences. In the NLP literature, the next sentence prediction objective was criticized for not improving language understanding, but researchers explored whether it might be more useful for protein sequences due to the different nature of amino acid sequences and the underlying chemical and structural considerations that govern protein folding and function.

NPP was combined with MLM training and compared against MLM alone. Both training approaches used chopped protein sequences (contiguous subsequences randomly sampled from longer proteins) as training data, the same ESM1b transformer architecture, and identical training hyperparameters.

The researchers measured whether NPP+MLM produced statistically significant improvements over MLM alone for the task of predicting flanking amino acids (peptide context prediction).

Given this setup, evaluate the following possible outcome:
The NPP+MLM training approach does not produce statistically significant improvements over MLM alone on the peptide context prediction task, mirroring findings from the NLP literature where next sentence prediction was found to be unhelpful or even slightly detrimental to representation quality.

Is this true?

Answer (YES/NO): YES